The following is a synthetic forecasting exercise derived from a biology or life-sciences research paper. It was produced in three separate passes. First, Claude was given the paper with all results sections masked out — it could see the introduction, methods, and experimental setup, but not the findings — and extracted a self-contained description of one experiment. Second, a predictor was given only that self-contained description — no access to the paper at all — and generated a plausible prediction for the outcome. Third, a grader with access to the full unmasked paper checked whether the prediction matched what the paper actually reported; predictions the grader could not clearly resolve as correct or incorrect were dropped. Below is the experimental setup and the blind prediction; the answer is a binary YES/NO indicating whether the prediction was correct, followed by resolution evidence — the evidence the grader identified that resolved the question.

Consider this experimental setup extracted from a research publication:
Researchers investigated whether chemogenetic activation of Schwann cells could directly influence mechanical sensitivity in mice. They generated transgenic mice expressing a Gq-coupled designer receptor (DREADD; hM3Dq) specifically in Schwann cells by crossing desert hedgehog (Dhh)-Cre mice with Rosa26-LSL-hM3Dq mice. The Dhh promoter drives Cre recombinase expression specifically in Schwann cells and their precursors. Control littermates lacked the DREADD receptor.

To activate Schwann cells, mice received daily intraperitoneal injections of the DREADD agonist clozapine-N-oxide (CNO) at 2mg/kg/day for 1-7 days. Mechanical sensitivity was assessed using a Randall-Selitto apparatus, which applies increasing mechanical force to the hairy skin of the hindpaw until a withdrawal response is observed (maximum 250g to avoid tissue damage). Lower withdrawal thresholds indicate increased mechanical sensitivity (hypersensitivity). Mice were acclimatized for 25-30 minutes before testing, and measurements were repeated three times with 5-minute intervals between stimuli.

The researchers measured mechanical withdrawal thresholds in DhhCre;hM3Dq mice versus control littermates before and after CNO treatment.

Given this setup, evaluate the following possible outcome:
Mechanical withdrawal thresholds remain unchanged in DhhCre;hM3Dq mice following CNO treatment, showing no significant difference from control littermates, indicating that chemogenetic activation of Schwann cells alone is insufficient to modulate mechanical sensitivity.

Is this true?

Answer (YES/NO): NO